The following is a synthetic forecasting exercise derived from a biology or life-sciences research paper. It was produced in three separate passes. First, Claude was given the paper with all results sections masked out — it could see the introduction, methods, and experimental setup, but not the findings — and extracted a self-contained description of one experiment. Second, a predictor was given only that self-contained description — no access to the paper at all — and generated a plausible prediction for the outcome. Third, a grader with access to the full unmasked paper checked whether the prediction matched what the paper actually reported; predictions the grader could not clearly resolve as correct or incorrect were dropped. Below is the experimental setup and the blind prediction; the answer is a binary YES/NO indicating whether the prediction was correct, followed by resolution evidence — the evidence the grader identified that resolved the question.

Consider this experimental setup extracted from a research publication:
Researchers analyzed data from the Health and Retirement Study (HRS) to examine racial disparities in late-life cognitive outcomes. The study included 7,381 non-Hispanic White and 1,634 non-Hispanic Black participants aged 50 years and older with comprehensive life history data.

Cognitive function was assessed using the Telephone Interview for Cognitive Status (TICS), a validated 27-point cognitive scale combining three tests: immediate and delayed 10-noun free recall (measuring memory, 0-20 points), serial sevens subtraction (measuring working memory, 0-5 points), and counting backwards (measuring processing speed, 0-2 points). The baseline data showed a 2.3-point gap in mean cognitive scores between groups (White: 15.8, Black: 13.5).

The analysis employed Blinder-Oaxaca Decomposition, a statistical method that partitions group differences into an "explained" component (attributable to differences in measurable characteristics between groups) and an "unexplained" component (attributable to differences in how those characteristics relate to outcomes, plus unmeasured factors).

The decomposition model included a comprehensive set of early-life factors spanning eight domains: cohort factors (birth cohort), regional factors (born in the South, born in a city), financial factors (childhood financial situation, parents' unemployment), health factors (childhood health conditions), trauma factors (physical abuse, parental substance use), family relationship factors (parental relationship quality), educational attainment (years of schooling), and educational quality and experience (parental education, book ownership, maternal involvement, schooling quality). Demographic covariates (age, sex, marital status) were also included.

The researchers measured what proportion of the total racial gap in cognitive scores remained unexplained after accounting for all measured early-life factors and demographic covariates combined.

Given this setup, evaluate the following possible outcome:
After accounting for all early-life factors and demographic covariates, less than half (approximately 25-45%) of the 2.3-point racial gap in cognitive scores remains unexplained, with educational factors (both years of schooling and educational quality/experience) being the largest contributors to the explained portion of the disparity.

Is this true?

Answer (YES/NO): YES